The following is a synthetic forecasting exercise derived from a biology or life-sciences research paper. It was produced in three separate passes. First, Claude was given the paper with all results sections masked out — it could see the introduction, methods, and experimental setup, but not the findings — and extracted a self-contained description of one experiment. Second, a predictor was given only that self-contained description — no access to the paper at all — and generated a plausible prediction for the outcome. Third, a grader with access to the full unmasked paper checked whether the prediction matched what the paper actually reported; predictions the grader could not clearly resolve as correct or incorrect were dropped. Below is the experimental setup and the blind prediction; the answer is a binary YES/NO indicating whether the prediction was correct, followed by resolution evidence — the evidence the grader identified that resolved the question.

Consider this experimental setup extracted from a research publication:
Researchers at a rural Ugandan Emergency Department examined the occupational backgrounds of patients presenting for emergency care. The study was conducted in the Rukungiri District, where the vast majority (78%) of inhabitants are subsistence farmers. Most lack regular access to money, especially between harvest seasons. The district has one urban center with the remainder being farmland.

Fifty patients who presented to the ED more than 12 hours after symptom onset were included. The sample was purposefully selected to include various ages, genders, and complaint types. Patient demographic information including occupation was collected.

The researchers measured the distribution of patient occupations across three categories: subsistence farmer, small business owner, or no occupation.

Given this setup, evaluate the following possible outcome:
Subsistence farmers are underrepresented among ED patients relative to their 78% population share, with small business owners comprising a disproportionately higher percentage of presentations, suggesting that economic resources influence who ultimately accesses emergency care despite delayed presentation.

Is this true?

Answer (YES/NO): YES